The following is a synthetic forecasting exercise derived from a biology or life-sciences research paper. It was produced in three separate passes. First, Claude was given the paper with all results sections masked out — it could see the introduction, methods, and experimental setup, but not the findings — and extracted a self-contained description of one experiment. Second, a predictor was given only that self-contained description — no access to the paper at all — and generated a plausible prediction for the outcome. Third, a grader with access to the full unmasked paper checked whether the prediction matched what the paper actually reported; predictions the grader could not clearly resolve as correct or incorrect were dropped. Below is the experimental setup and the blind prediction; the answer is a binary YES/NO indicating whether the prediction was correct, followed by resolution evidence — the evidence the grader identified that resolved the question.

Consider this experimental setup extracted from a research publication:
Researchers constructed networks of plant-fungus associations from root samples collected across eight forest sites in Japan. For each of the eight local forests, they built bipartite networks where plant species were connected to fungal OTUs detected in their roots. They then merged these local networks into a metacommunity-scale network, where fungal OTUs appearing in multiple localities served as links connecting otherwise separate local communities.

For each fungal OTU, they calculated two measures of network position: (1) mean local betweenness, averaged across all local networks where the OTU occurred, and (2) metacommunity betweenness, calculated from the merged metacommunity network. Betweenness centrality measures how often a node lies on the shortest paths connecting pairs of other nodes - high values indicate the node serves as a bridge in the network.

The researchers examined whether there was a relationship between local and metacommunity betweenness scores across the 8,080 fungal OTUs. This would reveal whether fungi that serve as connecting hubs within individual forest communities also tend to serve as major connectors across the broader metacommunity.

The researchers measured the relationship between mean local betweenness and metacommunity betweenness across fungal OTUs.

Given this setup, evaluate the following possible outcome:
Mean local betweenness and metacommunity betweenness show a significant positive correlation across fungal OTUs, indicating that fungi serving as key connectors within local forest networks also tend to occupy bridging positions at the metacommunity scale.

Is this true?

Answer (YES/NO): NO